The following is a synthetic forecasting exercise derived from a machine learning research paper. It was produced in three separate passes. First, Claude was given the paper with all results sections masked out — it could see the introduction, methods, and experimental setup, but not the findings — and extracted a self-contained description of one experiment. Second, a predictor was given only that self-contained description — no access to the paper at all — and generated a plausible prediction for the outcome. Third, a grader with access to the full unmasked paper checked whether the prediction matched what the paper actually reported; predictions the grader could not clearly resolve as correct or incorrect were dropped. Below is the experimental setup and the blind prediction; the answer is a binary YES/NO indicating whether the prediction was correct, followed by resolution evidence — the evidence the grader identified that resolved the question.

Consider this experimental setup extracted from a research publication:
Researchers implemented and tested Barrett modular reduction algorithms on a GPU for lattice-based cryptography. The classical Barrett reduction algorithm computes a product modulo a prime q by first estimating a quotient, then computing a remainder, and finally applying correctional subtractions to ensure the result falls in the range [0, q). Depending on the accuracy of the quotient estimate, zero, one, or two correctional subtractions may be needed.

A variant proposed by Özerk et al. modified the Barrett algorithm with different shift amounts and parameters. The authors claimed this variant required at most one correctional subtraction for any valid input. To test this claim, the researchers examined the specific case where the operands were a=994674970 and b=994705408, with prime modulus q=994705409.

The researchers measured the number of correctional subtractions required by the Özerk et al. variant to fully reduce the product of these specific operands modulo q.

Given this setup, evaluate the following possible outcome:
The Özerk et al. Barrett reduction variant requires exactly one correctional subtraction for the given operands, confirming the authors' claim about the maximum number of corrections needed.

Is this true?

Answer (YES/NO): NO